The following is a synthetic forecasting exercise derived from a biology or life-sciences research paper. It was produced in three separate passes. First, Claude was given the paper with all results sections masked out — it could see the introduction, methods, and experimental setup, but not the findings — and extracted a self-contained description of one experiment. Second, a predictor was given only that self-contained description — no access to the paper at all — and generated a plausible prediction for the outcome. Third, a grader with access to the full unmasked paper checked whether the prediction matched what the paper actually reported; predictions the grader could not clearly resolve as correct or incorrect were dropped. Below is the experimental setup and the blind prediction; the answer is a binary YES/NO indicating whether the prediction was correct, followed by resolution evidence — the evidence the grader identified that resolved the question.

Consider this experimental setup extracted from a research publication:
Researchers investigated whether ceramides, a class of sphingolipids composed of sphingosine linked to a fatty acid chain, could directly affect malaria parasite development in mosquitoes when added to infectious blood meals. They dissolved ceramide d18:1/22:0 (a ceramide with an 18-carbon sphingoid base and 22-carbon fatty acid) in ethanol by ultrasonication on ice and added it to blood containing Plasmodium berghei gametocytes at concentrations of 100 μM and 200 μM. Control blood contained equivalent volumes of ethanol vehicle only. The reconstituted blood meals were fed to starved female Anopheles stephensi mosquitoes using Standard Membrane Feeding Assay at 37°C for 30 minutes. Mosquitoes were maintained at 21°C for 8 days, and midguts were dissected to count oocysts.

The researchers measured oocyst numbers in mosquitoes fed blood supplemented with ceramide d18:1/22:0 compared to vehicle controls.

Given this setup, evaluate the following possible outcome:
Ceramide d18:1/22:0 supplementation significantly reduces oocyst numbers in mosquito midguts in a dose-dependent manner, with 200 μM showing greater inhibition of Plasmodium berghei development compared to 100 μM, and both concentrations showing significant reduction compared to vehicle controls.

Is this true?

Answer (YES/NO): NO